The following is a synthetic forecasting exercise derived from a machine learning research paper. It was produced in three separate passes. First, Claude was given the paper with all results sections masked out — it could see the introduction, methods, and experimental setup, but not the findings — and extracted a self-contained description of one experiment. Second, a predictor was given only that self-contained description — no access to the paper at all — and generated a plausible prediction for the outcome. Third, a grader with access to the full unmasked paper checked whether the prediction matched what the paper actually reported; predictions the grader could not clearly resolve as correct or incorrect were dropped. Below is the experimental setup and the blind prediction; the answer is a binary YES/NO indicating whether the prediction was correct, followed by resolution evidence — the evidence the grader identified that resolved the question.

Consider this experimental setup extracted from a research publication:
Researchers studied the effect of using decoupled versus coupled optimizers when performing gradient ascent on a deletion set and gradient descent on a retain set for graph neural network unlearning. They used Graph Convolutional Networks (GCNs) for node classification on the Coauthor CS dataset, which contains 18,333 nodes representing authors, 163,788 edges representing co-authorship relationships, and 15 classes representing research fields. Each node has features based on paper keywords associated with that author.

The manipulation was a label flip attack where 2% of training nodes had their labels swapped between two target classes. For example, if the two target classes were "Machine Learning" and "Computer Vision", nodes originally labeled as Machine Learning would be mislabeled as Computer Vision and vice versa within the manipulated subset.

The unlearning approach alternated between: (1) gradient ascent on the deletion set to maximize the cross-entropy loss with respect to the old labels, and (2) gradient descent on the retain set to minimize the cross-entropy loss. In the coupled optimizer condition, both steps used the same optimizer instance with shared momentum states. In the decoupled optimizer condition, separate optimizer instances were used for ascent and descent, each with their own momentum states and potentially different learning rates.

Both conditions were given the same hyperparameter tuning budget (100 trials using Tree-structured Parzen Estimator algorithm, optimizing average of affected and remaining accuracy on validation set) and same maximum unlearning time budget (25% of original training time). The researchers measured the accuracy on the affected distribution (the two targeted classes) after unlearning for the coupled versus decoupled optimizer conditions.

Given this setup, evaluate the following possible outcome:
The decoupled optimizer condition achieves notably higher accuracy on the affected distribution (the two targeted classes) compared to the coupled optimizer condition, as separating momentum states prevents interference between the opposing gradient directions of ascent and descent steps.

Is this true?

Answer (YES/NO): YES